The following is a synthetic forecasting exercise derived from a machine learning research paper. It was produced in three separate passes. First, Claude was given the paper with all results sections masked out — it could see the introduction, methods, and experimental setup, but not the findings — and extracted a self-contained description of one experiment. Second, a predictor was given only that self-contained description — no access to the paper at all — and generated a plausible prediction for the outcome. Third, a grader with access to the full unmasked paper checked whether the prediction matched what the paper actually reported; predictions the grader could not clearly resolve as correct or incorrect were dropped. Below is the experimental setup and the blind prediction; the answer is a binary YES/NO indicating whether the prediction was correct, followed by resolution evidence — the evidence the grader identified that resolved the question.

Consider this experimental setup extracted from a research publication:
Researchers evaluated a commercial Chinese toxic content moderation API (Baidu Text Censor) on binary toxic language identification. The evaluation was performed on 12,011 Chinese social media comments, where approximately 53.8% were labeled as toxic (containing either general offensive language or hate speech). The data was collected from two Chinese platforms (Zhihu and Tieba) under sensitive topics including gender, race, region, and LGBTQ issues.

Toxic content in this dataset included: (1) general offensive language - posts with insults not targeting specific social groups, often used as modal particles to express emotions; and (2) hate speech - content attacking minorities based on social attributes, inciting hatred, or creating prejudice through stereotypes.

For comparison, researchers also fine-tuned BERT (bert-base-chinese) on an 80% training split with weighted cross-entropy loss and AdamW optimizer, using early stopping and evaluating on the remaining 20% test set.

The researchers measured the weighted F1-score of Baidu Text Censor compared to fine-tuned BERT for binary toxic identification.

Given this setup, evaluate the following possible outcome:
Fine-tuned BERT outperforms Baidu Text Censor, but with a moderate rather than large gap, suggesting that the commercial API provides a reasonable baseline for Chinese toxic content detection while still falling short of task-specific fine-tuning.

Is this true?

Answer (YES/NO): NO